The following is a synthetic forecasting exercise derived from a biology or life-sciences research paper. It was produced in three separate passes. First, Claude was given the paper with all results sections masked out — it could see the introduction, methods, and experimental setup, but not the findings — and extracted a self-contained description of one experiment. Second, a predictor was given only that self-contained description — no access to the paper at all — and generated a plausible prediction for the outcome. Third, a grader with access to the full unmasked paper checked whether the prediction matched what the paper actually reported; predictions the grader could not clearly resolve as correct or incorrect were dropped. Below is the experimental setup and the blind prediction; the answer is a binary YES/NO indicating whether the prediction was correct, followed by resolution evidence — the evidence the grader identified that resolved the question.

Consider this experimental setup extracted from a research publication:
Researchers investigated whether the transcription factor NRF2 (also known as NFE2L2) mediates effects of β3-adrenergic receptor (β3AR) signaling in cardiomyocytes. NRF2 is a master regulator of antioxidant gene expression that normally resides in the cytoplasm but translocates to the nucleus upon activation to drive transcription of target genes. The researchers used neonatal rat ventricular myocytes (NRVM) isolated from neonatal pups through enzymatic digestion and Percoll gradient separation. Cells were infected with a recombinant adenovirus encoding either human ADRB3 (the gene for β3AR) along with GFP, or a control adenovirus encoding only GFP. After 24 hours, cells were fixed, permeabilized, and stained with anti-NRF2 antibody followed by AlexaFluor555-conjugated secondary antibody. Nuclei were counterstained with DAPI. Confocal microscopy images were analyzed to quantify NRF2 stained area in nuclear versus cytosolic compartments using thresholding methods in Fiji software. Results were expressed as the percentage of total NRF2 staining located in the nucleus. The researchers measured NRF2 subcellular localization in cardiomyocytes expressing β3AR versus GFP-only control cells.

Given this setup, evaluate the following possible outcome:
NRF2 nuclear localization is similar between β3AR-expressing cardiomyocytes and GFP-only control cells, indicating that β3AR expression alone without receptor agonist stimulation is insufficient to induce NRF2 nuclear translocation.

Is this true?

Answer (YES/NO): NO